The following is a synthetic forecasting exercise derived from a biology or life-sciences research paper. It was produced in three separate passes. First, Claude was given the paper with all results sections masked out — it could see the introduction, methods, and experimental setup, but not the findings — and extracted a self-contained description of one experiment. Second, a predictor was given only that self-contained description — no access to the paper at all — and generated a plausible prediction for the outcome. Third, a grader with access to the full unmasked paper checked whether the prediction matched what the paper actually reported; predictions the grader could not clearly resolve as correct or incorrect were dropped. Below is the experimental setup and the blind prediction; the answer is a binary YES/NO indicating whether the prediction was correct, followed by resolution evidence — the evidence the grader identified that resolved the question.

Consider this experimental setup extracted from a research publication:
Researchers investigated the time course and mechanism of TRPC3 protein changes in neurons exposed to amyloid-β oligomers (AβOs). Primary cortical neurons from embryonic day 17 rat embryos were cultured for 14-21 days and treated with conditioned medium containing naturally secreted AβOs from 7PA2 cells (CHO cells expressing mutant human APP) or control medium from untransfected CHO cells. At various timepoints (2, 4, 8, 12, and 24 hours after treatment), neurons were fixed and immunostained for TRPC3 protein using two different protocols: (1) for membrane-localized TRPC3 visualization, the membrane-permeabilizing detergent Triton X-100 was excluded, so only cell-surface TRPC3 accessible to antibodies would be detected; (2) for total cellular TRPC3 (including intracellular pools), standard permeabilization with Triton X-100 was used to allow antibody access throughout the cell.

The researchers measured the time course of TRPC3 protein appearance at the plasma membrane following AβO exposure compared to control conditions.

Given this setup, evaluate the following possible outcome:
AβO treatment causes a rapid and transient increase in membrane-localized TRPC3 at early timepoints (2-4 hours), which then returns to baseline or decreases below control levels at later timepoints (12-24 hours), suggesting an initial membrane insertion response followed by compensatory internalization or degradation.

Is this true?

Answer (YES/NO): NO